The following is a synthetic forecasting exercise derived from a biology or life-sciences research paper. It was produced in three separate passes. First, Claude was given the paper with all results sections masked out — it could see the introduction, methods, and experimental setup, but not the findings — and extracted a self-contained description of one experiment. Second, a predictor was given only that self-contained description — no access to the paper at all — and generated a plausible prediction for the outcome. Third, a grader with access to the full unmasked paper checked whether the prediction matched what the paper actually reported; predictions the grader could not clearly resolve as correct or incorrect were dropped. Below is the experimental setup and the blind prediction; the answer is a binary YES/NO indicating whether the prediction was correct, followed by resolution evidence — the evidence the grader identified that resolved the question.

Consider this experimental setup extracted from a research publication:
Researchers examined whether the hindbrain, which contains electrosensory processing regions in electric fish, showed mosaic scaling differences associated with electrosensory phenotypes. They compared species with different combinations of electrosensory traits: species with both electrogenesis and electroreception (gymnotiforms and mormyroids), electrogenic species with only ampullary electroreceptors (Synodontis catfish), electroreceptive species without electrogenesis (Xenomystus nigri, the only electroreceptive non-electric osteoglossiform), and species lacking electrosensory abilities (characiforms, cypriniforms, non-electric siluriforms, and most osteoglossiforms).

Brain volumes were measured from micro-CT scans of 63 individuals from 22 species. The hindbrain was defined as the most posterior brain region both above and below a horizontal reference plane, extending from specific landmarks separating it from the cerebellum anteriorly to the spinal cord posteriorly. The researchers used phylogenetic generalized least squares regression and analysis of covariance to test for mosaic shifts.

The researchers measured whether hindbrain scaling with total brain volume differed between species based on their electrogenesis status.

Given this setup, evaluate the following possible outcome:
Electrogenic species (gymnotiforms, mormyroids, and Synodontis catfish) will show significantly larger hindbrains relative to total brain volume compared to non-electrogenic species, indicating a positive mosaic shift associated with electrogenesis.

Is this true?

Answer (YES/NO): NO